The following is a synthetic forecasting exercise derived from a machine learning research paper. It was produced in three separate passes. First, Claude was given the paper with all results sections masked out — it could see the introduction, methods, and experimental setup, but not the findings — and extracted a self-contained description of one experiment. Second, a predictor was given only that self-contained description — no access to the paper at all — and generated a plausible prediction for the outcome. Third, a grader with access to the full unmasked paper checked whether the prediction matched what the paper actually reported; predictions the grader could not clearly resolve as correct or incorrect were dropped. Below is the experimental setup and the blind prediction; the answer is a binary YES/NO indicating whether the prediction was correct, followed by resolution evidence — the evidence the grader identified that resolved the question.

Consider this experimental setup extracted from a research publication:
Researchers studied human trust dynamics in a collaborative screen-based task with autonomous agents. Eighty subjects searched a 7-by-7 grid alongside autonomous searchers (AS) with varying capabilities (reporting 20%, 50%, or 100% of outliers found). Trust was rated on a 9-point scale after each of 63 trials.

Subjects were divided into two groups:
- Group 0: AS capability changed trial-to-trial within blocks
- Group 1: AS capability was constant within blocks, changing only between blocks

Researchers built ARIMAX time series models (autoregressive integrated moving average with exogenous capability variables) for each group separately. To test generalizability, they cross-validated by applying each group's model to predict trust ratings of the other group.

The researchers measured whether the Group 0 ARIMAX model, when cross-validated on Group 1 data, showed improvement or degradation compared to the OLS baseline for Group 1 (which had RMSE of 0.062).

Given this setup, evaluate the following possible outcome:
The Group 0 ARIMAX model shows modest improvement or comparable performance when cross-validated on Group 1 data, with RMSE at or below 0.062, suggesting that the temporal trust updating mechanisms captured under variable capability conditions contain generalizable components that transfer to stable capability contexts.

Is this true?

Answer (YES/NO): NO